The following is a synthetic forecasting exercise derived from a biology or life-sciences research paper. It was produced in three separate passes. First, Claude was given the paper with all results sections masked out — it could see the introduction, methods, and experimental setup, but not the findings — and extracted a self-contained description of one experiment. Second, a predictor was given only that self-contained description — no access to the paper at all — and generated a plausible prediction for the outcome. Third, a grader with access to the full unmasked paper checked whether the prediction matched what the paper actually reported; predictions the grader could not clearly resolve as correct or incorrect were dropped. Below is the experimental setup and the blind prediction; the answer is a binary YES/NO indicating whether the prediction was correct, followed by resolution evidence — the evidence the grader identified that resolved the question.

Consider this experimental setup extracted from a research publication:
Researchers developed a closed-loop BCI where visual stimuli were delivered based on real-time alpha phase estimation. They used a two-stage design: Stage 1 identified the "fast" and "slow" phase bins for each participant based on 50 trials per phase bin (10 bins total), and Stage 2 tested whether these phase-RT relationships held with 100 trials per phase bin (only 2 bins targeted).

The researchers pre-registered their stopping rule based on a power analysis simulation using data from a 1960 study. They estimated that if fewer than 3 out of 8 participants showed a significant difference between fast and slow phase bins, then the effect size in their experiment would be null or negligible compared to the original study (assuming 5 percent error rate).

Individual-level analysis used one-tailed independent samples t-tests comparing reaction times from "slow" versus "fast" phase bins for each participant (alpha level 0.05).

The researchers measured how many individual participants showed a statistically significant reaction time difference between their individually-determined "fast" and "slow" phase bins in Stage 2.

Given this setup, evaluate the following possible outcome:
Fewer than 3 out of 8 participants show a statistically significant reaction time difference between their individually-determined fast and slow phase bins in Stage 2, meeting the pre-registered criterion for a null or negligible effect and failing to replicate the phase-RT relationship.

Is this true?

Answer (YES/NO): YES